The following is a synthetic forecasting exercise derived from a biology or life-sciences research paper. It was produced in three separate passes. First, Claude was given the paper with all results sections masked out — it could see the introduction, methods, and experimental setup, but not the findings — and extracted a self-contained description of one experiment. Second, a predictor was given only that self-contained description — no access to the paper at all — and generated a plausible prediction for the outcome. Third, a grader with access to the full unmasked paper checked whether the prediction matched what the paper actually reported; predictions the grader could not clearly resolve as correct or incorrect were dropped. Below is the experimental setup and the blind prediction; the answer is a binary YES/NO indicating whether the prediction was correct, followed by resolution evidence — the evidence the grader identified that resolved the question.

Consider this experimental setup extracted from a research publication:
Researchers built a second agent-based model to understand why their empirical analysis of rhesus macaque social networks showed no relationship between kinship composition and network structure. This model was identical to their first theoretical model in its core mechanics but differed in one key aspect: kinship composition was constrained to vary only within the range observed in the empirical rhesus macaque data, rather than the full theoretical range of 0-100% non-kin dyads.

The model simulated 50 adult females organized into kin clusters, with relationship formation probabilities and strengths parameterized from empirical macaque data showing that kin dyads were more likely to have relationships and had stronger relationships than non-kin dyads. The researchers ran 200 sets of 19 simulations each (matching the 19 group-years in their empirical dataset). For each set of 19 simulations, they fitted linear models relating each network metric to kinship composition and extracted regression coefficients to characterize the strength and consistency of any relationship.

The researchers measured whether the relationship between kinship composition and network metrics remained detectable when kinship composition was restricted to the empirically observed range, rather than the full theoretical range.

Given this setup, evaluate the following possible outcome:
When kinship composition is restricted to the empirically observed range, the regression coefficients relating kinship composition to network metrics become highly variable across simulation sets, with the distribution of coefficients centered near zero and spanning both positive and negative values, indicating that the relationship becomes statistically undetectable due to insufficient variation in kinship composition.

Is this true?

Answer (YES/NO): YES